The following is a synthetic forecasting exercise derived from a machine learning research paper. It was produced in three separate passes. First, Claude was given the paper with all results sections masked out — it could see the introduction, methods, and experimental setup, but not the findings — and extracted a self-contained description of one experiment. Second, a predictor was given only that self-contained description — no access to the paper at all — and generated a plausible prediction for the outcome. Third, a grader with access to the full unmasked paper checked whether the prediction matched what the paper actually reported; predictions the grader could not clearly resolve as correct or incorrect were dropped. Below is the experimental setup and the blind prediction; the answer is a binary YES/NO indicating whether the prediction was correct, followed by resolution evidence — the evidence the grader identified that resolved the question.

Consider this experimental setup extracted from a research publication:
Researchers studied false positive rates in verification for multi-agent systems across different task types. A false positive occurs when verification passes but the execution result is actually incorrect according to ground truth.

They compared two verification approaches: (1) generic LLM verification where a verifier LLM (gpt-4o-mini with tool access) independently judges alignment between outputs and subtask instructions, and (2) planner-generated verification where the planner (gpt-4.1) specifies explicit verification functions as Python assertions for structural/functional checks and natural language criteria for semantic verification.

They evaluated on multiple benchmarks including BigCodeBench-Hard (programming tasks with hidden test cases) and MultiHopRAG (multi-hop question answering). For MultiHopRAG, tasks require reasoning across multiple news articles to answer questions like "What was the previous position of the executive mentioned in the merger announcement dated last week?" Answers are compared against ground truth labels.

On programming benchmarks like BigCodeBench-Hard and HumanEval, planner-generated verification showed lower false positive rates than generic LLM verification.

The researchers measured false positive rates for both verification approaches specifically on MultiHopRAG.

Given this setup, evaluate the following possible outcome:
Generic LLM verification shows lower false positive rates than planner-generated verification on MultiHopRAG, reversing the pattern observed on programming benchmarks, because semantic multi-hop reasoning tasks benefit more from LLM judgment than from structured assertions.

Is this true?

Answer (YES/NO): NO